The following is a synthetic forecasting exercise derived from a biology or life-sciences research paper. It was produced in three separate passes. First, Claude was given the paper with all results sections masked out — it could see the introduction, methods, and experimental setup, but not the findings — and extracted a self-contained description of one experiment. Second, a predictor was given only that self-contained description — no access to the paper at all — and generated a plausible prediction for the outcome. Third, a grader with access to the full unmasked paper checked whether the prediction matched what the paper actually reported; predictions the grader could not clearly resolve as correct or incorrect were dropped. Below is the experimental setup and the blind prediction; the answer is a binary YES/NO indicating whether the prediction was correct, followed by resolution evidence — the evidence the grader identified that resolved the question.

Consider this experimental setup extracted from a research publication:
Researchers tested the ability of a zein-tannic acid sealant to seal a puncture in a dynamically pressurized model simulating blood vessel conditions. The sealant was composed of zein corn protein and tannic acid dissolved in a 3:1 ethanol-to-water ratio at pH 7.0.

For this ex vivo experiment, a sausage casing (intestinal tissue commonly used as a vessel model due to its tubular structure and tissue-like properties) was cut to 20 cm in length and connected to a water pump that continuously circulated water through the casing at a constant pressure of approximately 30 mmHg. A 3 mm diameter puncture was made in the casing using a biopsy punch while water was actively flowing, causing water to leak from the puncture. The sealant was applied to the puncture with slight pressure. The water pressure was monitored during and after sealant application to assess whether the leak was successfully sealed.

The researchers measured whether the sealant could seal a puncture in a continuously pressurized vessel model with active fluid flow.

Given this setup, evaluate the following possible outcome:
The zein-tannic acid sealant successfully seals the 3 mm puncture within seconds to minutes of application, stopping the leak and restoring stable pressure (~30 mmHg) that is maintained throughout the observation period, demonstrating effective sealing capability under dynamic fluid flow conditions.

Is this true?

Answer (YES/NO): YES